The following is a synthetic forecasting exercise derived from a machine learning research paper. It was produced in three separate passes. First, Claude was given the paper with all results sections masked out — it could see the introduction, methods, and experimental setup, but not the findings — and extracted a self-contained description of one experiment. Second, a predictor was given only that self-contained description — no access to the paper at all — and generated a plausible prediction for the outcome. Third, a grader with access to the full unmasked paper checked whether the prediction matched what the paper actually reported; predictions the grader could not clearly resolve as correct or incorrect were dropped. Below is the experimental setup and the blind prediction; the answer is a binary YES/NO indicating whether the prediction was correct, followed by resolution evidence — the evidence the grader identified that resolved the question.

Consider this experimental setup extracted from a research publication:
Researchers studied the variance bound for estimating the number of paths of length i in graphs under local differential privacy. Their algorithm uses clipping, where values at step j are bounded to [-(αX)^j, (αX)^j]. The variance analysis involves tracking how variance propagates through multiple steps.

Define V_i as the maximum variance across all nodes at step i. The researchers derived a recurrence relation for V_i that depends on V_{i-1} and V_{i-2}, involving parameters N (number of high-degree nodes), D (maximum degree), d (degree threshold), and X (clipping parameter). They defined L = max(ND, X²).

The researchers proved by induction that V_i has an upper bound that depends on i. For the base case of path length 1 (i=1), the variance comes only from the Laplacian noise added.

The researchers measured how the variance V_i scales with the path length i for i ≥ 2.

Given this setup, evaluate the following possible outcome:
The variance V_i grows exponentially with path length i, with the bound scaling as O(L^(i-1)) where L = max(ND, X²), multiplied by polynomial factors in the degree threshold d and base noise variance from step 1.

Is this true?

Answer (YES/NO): NO